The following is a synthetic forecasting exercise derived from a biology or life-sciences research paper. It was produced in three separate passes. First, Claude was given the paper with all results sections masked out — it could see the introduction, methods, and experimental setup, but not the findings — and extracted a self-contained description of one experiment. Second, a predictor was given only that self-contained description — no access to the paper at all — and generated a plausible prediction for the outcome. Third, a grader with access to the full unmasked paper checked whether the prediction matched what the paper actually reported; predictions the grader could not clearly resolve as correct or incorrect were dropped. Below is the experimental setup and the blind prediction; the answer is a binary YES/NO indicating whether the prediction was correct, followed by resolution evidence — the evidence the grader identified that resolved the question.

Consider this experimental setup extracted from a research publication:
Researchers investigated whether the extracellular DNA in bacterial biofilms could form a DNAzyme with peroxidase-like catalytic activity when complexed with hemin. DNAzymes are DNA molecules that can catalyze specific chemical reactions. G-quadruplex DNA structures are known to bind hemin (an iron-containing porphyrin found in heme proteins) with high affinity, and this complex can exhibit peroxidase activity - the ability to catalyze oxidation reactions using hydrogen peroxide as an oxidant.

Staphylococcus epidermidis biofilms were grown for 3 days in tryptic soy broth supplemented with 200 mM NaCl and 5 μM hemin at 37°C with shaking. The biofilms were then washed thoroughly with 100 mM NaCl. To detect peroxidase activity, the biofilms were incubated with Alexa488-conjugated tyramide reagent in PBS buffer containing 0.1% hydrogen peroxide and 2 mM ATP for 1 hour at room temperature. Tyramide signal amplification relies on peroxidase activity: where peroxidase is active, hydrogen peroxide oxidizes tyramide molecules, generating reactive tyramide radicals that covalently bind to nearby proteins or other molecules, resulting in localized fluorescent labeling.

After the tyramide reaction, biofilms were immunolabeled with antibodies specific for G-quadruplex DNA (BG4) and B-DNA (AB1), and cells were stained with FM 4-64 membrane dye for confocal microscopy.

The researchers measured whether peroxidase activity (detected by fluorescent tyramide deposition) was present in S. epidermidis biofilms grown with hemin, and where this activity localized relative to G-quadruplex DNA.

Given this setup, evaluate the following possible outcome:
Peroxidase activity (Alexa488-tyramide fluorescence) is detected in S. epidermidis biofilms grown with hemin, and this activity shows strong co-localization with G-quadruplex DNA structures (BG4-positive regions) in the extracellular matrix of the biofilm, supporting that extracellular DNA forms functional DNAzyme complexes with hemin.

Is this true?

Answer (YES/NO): YES